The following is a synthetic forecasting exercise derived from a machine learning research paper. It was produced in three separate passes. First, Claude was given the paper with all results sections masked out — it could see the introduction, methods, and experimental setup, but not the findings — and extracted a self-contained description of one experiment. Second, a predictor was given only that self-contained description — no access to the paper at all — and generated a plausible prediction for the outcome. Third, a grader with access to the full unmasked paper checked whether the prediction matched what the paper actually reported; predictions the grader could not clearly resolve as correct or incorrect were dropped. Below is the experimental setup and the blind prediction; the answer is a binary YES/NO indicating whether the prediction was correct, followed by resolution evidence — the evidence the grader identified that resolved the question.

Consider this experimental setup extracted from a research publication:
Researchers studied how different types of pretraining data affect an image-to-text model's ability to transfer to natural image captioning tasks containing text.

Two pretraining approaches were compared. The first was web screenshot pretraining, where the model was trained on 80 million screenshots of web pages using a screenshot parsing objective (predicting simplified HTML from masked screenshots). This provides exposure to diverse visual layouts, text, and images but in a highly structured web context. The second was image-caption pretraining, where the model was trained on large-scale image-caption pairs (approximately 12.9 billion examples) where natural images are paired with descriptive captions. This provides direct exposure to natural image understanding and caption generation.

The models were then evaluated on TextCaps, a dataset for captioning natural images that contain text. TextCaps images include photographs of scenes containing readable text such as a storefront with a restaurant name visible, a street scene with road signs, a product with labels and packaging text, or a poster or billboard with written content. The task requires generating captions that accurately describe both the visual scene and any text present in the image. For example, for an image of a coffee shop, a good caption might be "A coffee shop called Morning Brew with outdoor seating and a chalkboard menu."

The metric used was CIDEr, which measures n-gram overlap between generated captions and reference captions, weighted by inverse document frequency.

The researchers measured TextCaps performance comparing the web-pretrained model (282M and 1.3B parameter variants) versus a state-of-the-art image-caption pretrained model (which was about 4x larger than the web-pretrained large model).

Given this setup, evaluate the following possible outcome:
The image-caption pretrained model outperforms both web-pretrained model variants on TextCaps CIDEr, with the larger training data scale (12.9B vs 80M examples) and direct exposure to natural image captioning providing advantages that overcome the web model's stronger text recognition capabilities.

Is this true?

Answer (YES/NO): YES